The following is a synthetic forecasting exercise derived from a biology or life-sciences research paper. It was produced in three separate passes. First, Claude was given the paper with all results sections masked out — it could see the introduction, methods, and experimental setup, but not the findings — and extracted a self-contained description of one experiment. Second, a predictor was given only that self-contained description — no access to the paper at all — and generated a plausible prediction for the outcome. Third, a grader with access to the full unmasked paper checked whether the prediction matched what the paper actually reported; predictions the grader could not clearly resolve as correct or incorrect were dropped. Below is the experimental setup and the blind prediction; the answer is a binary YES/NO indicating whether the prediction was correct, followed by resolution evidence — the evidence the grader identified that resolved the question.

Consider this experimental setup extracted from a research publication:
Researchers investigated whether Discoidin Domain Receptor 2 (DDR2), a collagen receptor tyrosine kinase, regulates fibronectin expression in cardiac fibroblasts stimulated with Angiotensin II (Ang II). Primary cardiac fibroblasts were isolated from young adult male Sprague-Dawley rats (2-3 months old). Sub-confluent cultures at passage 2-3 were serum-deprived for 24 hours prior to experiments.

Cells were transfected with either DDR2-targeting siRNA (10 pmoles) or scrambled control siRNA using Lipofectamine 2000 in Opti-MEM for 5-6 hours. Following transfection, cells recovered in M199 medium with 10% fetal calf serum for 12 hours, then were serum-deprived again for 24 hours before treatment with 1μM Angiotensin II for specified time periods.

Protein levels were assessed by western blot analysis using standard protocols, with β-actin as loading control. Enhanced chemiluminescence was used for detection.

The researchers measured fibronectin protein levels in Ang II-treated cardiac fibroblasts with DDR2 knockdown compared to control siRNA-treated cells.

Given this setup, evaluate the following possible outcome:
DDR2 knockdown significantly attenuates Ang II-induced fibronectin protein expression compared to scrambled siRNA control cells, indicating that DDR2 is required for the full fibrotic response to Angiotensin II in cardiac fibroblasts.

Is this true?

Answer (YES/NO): YES